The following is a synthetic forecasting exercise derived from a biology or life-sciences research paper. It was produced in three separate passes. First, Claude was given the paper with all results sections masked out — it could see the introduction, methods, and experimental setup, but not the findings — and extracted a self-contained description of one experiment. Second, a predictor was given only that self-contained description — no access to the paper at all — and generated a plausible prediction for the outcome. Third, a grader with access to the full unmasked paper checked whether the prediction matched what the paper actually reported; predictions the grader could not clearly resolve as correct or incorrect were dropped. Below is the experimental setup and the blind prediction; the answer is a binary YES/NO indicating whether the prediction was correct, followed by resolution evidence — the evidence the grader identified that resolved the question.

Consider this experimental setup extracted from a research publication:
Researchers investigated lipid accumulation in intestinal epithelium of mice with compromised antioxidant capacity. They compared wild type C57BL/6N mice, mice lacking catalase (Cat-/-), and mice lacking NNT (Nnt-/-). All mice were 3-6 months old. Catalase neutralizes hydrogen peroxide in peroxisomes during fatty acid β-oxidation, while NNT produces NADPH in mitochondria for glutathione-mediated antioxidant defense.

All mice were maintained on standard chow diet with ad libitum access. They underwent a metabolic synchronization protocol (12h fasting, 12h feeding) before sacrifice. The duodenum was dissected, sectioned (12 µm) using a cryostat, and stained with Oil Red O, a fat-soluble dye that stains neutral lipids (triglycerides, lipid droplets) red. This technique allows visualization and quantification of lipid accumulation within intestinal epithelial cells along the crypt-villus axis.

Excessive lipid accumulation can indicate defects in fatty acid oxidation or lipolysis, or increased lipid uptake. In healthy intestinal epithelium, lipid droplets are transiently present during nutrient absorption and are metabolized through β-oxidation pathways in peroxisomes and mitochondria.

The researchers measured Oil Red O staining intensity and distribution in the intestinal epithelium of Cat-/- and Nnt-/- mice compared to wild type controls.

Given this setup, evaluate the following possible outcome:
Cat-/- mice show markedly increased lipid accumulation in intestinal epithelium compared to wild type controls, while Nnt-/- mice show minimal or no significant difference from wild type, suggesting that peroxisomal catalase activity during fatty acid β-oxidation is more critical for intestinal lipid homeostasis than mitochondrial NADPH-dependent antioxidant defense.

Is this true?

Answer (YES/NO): YES